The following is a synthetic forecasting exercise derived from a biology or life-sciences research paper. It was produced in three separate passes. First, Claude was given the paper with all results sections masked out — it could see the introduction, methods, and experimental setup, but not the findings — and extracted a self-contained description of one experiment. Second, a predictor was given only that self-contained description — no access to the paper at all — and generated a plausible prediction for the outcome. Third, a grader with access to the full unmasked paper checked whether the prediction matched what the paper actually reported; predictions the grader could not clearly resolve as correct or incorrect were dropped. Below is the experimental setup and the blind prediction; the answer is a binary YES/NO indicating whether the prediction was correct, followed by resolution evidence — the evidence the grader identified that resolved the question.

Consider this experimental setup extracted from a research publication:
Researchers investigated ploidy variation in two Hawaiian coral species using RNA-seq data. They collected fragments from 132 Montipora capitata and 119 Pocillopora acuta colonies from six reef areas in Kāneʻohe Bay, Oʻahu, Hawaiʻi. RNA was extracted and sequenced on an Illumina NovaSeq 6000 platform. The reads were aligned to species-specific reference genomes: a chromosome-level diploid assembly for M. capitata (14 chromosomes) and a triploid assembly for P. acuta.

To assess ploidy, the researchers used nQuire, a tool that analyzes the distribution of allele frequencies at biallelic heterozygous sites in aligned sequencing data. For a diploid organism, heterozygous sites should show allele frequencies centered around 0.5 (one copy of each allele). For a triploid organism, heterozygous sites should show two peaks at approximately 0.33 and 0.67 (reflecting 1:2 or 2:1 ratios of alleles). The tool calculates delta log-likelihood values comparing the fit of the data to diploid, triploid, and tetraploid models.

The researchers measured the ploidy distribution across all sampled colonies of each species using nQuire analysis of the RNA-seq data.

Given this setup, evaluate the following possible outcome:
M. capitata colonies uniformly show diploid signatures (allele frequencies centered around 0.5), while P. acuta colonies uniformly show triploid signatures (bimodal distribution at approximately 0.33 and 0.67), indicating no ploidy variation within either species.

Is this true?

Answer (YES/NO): NO